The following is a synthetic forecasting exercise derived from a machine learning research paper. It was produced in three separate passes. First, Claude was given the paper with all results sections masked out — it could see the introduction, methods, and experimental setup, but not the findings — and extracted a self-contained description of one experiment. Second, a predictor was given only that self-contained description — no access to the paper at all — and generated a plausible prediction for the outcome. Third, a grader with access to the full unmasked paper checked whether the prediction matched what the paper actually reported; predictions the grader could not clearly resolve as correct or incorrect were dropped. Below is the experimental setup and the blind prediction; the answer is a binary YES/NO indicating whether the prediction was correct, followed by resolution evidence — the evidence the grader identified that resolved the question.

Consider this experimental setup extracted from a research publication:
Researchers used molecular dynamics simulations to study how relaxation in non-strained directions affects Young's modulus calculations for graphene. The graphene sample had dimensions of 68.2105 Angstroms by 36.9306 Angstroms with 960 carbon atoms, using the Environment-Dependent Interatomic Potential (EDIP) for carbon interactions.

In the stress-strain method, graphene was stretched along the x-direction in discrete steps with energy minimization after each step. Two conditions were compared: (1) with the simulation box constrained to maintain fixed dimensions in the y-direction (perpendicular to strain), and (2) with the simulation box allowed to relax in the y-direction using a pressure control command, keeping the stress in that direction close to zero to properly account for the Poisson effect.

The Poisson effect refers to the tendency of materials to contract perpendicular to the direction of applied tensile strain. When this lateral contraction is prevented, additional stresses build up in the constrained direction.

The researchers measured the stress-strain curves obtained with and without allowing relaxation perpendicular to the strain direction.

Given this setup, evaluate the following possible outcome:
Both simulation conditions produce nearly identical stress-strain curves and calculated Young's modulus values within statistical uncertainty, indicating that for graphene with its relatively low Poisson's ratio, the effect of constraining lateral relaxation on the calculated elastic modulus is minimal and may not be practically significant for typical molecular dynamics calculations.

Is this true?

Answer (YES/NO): NO